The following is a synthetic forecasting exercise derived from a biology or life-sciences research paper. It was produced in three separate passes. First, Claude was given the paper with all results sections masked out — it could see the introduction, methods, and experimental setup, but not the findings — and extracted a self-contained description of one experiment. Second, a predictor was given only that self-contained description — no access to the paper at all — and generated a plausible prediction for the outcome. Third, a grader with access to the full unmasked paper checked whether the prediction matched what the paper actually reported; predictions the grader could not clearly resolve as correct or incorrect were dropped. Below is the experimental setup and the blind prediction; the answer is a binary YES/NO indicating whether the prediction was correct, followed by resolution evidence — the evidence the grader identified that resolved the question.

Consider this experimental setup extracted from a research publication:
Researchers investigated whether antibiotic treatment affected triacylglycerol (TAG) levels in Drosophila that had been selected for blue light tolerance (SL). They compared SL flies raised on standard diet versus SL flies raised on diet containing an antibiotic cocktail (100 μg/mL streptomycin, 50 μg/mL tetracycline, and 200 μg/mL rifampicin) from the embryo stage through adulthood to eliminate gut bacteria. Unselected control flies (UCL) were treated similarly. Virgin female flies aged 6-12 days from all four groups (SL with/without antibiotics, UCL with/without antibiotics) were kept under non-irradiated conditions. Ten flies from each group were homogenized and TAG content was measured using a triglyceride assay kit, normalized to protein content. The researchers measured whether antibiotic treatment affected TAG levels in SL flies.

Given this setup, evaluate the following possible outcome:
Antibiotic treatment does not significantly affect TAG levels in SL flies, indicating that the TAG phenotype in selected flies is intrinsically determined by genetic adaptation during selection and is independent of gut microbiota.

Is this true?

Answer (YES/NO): NO